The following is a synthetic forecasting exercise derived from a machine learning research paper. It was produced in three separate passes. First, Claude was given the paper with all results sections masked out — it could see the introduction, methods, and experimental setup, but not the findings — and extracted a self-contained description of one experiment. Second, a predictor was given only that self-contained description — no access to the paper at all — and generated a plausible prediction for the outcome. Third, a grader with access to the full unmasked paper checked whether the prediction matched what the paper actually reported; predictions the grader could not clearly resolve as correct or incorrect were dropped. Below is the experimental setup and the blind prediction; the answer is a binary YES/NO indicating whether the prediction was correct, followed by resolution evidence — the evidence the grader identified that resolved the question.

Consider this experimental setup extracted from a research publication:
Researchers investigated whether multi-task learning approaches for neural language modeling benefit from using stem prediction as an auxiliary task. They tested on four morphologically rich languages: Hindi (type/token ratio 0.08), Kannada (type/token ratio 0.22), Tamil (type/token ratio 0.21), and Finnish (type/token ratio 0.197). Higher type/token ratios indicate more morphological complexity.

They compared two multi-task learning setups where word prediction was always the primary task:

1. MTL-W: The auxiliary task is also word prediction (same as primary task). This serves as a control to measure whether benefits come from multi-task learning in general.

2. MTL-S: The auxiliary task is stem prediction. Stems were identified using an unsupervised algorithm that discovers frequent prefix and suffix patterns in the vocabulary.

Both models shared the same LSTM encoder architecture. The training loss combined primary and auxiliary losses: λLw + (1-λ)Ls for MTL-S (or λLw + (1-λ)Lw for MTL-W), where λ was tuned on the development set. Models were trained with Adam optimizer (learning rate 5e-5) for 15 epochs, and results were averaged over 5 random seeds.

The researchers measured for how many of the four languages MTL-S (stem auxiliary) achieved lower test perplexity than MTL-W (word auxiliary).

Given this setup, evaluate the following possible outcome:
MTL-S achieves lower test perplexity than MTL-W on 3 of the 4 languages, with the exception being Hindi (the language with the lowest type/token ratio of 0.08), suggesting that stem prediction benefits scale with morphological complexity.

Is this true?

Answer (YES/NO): NO